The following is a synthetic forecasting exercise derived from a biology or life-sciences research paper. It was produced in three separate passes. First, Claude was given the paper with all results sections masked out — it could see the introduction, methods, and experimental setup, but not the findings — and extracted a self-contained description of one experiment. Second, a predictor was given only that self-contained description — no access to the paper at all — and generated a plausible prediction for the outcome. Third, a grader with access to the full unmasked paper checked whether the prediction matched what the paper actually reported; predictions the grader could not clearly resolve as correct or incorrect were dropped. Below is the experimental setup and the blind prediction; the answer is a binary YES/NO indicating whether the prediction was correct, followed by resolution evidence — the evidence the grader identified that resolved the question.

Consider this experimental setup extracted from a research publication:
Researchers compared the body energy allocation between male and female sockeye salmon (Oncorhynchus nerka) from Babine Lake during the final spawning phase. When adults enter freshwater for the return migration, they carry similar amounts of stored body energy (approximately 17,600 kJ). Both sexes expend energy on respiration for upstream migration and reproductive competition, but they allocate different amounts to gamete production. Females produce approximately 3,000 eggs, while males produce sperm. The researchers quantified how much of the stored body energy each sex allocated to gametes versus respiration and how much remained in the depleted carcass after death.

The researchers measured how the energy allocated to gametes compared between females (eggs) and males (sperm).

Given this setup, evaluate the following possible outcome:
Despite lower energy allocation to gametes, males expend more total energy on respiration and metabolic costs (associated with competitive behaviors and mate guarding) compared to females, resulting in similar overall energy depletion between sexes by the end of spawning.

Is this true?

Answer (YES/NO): YES